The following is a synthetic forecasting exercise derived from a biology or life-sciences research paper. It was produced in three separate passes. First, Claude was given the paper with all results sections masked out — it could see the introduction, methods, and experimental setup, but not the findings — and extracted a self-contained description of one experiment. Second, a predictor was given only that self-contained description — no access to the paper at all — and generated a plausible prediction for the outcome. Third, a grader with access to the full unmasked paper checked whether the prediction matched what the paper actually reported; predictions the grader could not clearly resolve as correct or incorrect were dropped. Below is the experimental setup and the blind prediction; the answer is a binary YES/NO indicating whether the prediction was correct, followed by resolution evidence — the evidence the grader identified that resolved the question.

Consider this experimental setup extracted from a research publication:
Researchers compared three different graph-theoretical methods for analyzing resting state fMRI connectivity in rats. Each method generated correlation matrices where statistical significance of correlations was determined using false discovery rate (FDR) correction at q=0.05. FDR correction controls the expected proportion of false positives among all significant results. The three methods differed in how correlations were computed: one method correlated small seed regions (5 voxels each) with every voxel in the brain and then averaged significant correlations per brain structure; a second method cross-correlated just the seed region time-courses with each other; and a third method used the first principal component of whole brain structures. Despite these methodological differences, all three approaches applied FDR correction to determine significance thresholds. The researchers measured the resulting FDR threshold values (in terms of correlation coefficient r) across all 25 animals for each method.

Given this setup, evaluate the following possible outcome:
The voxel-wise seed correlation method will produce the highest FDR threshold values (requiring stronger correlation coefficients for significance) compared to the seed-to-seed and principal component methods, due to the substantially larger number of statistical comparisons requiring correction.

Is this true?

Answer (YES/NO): NO